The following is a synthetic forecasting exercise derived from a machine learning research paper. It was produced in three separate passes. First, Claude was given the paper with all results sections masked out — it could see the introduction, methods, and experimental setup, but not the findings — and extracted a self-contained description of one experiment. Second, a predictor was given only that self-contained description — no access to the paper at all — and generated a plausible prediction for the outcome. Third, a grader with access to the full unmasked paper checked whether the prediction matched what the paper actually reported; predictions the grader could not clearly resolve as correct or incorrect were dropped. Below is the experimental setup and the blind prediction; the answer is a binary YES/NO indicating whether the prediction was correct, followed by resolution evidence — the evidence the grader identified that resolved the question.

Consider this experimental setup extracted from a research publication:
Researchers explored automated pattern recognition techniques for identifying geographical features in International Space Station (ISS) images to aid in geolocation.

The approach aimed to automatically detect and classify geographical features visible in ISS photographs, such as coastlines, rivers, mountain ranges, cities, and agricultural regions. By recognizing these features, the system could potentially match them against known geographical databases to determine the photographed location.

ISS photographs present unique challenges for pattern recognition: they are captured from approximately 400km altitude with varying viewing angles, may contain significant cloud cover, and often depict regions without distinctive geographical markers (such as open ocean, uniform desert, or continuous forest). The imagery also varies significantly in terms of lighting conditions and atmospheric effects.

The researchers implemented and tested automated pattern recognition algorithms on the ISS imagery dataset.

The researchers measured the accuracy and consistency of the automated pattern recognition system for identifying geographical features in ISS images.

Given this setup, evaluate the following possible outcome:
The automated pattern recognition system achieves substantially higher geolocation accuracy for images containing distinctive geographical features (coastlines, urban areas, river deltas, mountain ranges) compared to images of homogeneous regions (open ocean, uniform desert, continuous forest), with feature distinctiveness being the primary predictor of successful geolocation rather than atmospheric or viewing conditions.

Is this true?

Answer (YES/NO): NO